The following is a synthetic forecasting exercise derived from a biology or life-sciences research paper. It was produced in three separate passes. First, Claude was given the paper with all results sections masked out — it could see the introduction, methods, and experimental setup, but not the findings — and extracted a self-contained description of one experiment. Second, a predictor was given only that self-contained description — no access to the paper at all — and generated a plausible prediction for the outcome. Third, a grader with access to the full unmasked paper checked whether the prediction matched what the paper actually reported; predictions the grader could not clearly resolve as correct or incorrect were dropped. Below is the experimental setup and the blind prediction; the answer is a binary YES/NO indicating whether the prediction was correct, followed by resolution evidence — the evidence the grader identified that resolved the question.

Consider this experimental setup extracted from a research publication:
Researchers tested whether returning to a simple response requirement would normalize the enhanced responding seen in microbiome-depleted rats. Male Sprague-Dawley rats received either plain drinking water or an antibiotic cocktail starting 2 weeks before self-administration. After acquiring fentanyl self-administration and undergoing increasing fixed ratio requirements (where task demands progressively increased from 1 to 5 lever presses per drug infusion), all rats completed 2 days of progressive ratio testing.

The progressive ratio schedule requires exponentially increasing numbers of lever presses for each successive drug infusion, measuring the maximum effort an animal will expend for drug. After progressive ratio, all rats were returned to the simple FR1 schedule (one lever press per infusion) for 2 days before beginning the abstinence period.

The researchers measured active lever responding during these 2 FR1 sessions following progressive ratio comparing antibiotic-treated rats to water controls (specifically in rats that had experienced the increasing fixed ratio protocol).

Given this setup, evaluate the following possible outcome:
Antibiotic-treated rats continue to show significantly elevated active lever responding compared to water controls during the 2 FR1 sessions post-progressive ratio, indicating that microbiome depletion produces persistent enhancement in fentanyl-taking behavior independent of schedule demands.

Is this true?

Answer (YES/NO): NO